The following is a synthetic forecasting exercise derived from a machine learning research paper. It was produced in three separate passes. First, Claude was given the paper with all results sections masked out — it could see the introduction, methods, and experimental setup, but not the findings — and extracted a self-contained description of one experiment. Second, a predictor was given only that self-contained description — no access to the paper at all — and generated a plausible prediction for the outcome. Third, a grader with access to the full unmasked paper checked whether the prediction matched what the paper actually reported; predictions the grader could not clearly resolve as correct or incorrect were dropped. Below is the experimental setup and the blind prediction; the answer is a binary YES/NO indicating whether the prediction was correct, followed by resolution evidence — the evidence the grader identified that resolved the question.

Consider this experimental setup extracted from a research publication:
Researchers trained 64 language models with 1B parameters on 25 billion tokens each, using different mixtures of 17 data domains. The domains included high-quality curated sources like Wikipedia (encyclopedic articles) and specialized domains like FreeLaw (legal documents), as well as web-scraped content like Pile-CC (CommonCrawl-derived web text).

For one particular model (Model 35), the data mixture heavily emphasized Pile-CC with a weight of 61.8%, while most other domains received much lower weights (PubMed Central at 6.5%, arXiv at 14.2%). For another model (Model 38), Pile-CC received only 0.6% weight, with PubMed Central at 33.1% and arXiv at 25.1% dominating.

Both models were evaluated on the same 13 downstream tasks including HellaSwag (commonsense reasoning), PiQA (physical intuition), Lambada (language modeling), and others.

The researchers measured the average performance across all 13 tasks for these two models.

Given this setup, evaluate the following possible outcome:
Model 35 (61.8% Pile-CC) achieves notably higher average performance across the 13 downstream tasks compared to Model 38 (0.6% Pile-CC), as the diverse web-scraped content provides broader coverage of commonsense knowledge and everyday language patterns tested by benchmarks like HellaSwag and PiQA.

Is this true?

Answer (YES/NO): YES